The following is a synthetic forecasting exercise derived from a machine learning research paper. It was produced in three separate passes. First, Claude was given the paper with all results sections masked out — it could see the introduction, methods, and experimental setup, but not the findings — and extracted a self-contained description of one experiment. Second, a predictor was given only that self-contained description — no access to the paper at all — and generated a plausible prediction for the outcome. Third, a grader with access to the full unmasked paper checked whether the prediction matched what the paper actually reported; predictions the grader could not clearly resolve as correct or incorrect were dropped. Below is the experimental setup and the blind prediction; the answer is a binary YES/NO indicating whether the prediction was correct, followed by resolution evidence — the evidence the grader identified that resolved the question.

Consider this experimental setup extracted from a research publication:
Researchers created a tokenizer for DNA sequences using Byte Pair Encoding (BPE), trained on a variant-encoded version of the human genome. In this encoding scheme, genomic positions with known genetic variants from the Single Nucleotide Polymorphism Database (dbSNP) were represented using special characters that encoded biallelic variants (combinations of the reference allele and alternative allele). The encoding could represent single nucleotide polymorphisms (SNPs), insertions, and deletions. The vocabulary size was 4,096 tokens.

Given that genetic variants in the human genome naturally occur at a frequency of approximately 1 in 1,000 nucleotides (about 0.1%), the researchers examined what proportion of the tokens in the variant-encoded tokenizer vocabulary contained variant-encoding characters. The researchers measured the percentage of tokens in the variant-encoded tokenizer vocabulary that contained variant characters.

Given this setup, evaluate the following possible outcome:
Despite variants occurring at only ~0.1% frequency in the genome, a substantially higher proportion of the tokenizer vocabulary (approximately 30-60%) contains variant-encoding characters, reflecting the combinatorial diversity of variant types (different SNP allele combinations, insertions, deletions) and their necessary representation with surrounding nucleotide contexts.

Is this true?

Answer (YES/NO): NO